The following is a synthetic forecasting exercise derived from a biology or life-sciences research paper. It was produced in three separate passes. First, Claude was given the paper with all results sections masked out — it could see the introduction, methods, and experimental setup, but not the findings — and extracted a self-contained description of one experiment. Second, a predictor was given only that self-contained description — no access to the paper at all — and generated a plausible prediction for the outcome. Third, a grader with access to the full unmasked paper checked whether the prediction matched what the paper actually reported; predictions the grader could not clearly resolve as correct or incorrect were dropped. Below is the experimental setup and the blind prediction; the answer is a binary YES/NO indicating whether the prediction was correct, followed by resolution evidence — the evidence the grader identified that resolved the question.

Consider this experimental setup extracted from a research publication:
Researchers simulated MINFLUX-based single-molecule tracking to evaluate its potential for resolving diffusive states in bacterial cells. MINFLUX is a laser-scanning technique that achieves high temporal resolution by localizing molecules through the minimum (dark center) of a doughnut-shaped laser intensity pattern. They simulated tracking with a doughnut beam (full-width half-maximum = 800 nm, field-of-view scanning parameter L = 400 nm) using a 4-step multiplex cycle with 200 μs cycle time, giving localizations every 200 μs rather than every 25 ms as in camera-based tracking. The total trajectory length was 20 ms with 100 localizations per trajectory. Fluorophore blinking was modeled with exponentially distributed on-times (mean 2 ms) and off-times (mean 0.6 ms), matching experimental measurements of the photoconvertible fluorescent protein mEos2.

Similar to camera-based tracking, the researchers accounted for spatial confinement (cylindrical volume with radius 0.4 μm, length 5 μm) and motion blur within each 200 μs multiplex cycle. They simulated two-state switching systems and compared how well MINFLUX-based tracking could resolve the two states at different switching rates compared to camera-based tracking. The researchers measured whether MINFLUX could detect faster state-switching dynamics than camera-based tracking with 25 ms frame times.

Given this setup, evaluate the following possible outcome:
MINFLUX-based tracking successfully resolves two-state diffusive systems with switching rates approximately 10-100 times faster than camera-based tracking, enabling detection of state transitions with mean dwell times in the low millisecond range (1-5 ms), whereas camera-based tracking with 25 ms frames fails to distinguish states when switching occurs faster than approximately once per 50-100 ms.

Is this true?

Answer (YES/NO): NO